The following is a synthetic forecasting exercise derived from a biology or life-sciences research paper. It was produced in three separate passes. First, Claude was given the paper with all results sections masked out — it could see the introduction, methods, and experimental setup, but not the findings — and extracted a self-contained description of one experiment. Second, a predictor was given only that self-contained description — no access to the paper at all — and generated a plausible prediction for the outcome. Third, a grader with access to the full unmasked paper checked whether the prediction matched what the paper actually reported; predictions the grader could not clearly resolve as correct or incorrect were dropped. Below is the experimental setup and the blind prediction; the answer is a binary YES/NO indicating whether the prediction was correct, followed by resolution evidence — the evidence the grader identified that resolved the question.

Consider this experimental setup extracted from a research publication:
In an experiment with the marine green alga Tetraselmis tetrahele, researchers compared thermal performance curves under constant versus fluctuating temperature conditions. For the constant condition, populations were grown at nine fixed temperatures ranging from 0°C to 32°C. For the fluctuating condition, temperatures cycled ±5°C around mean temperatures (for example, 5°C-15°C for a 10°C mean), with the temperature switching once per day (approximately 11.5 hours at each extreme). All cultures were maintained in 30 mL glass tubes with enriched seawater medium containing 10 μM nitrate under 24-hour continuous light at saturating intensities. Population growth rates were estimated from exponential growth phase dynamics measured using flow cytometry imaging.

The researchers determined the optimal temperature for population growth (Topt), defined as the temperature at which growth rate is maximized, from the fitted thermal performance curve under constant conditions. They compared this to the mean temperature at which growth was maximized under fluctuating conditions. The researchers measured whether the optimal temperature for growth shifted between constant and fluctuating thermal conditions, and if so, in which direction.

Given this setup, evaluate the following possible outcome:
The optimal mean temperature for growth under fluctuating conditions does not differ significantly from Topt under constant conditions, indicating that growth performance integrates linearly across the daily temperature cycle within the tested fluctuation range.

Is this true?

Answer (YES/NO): NO